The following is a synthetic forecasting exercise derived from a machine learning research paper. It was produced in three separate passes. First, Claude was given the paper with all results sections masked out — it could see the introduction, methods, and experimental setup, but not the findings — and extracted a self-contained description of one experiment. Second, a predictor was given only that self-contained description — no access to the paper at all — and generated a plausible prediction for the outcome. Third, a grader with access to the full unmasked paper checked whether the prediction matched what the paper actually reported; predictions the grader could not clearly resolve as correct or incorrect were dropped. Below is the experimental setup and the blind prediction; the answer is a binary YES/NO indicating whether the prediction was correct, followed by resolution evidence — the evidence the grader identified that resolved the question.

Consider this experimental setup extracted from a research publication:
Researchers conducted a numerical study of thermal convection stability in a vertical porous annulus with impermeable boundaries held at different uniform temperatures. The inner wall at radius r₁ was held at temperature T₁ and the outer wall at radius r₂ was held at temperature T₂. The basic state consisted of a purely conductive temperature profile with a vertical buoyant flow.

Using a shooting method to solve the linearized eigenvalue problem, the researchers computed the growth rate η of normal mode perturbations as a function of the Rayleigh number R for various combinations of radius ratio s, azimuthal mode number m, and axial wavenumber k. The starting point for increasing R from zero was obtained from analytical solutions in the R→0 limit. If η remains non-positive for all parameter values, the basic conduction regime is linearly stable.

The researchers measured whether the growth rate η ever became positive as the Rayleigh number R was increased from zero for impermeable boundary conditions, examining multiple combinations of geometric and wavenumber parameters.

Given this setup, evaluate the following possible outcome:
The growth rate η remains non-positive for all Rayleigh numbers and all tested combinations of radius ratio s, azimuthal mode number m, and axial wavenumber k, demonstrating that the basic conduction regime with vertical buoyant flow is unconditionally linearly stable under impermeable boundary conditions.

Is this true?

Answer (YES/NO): YES